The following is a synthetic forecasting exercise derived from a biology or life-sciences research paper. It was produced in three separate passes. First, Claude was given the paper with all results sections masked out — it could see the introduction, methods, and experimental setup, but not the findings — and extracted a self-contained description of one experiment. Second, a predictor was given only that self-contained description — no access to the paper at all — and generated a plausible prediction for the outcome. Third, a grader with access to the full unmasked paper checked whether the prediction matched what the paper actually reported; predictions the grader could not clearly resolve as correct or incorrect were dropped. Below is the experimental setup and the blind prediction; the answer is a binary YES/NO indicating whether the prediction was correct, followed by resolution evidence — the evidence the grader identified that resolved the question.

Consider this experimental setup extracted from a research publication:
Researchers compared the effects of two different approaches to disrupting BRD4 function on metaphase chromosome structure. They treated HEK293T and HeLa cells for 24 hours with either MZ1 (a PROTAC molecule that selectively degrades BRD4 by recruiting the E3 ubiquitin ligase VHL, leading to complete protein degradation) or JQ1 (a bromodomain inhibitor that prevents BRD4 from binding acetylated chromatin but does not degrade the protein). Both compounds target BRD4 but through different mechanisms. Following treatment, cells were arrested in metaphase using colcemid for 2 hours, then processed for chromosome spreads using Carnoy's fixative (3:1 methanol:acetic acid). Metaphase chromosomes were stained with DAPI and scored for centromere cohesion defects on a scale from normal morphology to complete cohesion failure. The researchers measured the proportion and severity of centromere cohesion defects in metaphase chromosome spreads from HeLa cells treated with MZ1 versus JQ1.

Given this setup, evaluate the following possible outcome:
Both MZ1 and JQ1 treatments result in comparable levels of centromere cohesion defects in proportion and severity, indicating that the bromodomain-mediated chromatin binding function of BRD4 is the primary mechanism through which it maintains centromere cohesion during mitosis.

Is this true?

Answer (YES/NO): NO